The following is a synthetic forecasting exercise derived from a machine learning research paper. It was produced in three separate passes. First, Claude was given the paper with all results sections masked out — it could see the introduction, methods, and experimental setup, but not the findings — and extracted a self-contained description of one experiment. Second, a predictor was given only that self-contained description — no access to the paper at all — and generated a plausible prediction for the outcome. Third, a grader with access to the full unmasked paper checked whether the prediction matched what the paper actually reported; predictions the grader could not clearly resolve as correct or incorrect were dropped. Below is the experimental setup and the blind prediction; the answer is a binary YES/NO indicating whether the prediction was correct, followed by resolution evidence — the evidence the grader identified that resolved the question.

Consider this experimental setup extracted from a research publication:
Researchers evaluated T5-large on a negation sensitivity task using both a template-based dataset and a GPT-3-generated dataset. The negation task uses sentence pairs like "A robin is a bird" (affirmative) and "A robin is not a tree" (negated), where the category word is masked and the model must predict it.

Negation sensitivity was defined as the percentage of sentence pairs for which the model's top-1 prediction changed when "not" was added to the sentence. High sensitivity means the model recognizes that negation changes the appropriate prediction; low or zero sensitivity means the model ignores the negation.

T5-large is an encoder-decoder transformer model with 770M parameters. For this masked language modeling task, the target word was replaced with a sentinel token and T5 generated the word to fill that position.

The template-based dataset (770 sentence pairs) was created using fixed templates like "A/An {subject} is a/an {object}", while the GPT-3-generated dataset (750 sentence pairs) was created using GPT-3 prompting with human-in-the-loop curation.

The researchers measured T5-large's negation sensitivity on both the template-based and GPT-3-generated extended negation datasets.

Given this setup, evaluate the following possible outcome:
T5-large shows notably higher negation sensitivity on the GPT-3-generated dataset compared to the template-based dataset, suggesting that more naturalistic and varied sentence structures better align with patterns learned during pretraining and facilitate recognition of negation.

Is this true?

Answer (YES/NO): NO